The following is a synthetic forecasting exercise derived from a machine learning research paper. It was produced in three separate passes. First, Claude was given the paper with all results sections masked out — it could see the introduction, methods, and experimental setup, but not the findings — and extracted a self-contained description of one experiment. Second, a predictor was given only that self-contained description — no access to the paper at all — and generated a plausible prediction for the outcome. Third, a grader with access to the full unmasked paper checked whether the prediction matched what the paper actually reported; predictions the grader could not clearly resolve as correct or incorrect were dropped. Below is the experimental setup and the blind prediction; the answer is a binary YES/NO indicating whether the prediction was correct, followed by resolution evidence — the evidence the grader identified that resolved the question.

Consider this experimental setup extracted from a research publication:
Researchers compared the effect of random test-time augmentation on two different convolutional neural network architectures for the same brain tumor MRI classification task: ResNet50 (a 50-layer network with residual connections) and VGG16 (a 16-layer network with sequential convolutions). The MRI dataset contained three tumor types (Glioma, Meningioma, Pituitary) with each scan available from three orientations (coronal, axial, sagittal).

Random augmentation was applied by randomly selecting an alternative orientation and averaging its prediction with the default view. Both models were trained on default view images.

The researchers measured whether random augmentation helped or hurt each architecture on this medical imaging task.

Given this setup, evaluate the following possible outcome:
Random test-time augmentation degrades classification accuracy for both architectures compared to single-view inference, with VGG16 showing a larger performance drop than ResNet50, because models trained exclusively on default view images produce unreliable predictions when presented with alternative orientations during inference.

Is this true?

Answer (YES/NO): NO